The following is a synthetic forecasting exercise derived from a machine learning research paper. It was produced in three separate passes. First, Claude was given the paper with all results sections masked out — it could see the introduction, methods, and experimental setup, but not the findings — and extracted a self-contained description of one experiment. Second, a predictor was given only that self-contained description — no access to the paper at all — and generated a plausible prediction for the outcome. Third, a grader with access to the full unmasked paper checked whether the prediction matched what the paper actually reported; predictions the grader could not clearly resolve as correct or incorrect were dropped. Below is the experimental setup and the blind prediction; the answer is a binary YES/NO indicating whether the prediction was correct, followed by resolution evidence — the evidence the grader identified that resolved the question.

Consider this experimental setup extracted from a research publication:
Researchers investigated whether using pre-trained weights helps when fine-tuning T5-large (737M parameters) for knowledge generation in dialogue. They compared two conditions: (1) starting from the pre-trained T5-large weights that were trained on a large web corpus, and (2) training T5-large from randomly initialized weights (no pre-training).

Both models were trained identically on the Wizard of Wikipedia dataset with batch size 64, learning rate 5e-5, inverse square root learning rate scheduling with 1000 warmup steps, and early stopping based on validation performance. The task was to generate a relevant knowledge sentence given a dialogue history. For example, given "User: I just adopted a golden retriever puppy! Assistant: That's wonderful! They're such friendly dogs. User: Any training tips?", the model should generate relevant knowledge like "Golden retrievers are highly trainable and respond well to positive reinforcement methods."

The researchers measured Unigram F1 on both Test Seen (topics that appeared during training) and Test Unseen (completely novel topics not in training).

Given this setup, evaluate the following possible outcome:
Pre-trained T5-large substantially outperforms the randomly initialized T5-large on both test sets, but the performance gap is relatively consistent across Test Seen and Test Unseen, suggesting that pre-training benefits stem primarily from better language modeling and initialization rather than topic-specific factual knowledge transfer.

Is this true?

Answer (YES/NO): NO